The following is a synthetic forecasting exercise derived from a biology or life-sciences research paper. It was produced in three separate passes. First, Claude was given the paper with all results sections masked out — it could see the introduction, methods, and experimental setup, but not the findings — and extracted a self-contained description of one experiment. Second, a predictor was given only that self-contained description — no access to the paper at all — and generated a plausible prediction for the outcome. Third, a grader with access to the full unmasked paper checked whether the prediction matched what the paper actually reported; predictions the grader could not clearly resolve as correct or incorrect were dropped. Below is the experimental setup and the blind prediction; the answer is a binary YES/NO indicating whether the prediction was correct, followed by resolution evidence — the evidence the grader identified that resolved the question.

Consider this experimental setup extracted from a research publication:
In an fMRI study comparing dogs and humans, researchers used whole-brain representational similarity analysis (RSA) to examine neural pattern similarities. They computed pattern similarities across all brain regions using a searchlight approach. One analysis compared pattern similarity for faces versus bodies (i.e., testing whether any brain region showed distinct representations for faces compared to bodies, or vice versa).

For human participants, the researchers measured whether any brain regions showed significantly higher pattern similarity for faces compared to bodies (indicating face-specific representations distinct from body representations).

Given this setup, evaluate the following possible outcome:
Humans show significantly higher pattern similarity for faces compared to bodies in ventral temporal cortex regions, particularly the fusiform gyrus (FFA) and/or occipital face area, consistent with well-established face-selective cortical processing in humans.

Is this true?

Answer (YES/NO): NO